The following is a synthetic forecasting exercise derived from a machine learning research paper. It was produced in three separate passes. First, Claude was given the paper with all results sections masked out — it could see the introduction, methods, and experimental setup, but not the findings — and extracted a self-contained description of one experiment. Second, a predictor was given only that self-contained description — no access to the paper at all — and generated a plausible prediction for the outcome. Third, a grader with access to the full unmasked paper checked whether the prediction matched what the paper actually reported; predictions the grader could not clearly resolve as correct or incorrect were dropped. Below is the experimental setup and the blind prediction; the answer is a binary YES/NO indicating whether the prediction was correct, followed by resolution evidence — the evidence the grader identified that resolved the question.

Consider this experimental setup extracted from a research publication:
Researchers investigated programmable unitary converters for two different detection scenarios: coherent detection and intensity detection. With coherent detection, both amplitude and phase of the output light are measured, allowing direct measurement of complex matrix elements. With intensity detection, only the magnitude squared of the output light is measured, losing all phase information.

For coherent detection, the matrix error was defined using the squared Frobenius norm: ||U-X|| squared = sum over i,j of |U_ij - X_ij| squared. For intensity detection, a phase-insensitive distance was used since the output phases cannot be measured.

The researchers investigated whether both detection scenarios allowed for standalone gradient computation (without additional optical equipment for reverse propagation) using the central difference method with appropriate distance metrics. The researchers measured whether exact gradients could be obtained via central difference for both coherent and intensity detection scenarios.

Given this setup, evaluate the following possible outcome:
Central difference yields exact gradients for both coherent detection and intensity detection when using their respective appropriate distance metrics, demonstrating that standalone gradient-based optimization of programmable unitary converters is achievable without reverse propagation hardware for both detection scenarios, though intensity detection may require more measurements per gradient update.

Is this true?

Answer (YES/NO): YES